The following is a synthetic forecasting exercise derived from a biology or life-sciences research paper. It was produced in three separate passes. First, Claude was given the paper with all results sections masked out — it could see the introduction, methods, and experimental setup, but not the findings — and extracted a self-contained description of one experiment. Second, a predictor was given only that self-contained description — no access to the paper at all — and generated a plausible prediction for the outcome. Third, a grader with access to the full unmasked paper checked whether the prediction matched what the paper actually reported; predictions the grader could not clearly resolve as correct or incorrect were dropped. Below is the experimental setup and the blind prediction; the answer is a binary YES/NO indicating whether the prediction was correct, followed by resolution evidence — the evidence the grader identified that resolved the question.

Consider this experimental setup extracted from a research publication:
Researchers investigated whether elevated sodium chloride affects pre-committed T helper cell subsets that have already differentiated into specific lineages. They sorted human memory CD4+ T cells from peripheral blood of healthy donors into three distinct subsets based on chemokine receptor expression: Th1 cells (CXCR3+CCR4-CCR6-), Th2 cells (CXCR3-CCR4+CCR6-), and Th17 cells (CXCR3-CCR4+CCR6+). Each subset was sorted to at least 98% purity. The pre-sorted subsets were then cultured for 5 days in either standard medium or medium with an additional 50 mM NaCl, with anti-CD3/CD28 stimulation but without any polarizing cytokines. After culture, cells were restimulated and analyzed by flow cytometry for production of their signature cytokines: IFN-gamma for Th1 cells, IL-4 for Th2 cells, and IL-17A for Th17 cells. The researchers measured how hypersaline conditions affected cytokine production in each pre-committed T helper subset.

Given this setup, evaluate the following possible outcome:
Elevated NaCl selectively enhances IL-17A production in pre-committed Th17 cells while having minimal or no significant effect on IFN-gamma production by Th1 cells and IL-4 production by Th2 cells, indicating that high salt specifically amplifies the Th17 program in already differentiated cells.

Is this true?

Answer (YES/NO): NO